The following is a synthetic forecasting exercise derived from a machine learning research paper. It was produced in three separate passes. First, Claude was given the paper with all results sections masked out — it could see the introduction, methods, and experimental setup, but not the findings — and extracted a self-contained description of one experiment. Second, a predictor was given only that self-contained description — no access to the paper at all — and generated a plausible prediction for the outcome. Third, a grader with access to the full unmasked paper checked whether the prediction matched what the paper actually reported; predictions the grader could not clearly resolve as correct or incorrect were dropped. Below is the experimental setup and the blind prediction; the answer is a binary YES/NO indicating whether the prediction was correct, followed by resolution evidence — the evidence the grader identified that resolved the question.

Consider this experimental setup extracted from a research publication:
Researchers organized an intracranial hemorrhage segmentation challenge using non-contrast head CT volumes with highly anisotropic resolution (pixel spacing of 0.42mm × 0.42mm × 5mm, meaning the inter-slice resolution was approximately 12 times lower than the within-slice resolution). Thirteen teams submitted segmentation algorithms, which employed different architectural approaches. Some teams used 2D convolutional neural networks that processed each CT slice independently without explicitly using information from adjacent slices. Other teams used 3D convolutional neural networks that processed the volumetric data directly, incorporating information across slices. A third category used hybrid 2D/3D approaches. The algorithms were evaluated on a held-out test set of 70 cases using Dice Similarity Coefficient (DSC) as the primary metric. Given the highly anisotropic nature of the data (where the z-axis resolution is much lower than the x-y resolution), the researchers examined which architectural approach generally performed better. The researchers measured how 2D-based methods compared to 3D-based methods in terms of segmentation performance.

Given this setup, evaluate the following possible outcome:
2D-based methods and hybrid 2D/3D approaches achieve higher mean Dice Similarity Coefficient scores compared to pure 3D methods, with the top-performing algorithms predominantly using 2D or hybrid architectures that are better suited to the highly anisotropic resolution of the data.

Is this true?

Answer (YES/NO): NO